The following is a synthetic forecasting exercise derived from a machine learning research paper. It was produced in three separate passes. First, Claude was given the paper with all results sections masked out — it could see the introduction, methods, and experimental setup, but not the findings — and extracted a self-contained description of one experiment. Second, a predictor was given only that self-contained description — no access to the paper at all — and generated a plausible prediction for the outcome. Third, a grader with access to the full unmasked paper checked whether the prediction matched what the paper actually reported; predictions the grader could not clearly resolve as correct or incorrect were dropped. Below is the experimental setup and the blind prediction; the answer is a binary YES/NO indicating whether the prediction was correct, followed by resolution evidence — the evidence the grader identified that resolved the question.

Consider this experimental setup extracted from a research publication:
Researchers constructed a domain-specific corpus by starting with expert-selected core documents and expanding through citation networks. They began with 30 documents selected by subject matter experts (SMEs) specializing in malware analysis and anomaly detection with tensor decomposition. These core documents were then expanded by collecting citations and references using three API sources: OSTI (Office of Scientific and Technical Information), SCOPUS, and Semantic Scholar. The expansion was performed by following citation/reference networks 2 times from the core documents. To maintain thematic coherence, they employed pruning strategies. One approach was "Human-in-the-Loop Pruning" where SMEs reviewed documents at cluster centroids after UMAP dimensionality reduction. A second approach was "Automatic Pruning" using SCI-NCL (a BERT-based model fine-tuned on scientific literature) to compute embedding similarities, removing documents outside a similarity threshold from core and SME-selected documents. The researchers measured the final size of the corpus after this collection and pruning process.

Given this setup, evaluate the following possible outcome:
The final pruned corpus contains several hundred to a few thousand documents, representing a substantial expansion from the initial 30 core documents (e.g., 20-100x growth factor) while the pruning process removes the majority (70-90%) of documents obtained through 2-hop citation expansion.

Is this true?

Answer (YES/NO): NO